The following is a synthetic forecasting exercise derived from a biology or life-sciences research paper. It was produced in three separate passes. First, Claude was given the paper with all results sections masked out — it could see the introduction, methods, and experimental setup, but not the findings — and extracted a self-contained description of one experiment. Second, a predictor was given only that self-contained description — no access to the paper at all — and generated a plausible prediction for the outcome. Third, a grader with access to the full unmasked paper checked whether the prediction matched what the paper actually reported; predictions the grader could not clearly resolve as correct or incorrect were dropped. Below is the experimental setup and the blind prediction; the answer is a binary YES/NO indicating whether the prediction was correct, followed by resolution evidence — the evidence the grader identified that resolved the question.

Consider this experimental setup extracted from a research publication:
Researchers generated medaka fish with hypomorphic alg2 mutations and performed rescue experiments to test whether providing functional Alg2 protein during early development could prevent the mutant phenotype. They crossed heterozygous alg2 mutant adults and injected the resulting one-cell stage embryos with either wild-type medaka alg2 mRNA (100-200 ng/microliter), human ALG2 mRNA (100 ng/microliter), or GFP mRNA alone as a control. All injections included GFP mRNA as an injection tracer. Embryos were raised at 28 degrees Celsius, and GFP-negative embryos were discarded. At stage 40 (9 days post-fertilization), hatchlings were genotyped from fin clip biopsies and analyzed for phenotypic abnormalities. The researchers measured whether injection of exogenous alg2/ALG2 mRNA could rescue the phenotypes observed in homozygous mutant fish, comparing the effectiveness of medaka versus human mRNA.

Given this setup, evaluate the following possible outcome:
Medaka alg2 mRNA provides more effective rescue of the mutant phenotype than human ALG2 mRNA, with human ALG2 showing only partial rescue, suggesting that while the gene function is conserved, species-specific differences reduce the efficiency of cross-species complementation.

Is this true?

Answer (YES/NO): YES